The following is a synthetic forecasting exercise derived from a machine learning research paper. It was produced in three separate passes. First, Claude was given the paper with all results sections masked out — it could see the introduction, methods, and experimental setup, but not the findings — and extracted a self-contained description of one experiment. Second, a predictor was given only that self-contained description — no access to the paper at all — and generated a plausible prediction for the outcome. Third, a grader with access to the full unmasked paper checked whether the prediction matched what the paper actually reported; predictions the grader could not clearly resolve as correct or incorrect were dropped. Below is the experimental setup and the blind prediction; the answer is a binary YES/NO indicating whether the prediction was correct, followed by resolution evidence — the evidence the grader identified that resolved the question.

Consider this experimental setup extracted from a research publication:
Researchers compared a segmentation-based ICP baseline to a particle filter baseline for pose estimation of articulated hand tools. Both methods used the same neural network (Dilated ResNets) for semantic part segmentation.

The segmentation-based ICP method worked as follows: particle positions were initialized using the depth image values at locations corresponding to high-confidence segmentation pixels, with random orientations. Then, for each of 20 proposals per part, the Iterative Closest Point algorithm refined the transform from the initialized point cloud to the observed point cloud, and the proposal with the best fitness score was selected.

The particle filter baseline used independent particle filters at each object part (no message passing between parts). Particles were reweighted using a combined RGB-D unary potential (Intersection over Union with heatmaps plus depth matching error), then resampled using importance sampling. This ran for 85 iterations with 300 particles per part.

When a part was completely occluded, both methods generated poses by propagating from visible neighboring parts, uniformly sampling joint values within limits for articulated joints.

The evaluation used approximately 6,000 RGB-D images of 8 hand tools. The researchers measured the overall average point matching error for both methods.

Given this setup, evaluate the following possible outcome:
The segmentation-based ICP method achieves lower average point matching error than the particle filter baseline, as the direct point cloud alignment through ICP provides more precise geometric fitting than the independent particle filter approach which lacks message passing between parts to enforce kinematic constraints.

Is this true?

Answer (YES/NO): NO